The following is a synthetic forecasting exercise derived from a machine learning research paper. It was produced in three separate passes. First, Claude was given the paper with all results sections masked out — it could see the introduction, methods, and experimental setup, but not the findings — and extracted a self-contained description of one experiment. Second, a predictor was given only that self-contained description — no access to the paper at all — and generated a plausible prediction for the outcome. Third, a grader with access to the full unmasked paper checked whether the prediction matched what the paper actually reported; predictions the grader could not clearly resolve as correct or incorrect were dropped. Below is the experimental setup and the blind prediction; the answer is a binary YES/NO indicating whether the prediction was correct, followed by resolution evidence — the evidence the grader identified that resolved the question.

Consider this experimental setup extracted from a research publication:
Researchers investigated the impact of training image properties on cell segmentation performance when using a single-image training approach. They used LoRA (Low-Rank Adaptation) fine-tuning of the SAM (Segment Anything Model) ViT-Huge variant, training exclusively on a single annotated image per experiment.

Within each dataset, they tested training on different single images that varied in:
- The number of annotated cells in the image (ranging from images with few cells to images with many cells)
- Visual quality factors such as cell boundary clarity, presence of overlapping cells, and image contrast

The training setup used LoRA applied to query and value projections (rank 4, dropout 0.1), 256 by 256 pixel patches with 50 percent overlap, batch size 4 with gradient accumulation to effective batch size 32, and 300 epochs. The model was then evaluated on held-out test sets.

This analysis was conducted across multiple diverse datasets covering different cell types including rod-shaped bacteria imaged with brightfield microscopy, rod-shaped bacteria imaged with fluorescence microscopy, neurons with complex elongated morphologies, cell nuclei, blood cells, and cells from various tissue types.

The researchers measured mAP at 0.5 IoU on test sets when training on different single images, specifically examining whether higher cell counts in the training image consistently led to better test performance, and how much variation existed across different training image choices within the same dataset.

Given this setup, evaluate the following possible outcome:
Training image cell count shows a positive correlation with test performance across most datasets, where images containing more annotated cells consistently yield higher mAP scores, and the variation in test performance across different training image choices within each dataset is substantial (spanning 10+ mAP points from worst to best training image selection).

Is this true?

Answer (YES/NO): NO